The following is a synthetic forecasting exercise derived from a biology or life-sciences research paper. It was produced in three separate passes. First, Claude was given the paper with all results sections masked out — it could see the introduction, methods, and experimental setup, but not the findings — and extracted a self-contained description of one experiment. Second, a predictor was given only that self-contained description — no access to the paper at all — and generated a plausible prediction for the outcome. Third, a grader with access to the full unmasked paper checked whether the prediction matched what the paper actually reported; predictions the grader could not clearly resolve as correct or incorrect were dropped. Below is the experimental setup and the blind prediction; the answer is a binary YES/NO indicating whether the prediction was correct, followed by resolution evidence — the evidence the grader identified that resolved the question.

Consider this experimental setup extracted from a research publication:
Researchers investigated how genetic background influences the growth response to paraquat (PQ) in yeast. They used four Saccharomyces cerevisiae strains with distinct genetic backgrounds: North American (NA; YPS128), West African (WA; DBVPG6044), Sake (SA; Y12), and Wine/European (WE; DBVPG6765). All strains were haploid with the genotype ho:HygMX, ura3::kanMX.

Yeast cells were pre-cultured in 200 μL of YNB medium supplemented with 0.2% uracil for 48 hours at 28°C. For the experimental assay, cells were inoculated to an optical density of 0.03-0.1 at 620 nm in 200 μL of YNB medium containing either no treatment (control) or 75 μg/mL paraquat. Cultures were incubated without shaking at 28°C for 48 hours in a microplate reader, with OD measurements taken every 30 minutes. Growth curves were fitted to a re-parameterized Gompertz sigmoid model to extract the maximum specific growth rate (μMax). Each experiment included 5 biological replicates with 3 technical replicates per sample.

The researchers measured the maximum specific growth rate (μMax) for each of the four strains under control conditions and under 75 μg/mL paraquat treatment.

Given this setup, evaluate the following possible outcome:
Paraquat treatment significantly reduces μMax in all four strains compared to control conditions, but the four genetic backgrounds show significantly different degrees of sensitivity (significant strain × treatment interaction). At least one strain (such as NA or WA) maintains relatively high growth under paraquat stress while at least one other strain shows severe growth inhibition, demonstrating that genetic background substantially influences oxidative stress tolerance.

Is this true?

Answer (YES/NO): NO